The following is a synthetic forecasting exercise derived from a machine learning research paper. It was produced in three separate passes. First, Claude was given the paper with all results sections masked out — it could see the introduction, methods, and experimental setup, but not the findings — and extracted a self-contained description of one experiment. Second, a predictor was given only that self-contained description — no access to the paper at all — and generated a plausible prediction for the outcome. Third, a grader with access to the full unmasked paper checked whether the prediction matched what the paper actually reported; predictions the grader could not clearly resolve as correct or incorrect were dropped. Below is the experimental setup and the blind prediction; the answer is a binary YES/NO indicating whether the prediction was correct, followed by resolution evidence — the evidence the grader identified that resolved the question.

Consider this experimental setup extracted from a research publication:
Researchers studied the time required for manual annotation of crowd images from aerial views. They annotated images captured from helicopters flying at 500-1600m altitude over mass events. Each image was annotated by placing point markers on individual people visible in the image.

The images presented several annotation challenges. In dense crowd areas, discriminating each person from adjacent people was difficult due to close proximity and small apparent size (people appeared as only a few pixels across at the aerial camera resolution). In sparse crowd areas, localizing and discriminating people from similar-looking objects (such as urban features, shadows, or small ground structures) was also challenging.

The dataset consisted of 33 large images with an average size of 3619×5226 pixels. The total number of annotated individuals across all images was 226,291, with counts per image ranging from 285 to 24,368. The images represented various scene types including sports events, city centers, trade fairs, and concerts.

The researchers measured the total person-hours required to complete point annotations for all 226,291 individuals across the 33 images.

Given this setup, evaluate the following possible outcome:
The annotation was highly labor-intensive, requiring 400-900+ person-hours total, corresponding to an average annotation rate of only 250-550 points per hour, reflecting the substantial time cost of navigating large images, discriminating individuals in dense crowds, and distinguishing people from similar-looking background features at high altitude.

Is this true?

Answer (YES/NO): NO